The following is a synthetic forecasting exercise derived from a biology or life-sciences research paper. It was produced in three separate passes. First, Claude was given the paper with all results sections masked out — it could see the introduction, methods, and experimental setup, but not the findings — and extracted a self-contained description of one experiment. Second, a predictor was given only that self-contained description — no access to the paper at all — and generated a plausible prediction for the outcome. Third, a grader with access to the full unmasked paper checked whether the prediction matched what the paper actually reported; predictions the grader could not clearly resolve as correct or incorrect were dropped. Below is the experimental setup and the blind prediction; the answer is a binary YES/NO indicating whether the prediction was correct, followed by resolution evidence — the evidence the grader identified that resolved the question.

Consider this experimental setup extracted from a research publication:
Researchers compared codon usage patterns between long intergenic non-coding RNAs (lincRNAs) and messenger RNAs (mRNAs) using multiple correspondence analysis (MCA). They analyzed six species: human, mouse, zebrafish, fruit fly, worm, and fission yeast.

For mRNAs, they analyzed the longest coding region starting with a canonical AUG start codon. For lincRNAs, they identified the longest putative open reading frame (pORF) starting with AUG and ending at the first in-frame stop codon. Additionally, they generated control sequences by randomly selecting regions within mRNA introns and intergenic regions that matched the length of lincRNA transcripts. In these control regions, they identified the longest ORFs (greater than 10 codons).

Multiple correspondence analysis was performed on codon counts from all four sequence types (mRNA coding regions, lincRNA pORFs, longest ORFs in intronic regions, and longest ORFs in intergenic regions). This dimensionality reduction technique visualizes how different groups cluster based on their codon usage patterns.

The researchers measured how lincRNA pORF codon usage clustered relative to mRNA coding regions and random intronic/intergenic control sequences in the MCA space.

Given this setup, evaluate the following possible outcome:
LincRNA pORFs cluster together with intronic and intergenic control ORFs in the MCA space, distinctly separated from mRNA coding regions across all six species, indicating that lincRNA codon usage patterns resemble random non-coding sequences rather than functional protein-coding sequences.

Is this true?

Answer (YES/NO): NO